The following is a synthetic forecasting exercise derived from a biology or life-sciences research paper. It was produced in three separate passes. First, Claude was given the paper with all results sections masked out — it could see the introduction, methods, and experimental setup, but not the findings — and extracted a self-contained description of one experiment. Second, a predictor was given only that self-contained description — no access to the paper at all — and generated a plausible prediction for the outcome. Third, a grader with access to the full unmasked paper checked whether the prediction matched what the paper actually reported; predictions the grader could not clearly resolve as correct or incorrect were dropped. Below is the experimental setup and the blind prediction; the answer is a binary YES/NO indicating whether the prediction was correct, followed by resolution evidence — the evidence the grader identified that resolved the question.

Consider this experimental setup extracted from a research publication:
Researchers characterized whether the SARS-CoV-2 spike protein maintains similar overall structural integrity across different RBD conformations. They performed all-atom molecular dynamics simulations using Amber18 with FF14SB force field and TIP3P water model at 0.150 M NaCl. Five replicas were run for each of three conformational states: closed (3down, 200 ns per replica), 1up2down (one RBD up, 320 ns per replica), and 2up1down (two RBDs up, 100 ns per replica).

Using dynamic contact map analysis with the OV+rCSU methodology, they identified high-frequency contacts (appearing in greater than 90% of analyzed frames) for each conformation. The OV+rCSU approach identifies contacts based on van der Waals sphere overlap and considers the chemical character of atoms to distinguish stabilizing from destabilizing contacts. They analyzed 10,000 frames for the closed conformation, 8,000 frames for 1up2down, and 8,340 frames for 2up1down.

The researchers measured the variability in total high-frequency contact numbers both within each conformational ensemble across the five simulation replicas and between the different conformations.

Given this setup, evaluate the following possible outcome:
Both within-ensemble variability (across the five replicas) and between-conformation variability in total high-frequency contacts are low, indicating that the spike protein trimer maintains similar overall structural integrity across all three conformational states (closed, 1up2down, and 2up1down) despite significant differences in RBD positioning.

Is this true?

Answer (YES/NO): YES